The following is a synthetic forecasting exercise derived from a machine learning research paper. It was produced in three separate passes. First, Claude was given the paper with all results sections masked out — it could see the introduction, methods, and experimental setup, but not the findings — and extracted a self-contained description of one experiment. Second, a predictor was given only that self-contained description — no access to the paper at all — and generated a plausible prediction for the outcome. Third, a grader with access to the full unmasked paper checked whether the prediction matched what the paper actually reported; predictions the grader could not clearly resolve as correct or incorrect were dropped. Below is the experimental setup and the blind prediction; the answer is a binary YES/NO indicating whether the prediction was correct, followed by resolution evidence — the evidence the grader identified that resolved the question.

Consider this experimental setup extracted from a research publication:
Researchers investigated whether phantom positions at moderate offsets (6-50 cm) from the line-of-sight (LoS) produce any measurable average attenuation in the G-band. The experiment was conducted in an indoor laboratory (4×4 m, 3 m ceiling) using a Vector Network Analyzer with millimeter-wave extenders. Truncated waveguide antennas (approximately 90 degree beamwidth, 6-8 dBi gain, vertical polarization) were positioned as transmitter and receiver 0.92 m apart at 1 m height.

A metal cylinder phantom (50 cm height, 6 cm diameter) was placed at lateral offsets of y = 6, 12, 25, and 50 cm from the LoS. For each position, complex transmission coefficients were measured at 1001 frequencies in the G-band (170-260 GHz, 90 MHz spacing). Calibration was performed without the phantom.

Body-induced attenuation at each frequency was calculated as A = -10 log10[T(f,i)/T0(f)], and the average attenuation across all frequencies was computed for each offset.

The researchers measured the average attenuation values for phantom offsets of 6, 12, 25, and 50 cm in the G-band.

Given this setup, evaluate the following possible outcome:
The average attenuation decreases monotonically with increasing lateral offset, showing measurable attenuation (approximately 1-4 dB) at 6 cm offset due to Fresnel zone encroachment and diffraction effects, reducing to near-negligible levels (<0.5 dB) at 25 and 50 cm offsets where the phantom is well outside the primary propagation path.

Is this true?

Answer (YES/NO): NO